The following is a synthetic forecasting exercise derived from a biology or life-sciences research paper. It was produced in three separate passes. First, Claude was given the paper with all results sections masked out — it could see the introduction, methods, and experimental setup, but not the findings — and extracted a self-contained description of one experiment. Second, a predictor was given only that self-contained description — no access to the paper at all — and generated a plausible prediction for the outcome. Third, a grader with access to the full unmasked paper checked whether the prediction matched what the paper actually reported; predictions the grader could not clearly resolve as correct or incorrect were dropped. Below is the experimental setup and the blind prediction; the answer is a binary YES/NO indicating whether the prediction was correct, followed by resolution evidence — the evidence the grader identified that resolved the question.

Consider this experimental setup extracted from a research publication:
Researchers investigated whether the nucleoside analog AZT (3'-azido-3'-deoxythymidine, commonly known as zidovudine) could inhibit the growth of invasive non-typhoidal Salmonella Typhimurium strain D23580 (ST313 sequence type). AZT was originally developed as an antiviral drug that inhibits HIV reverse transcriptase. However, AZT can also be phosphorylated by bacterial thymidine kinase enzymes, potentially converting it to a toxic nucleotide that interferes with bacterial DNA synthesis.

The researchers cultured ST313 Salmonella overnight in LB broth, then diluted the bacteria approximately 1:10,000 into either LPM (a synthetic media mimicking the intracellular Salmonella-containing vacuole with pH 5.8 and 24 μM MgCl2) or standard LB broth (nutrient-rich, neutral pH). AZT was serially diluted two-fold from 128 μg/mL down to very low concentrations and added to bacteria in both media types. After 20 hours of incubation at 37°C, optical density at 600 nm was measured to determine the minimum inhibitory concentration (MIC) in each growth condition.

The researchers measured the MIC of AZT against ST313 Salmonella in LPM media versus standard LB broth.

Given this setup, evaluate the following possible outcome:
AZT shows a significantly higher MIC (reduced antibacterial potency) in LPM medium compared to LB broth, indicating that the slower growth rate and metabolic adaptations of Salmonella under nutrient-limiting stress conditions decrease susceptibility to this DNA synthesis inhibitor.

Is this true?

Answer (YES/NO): NO